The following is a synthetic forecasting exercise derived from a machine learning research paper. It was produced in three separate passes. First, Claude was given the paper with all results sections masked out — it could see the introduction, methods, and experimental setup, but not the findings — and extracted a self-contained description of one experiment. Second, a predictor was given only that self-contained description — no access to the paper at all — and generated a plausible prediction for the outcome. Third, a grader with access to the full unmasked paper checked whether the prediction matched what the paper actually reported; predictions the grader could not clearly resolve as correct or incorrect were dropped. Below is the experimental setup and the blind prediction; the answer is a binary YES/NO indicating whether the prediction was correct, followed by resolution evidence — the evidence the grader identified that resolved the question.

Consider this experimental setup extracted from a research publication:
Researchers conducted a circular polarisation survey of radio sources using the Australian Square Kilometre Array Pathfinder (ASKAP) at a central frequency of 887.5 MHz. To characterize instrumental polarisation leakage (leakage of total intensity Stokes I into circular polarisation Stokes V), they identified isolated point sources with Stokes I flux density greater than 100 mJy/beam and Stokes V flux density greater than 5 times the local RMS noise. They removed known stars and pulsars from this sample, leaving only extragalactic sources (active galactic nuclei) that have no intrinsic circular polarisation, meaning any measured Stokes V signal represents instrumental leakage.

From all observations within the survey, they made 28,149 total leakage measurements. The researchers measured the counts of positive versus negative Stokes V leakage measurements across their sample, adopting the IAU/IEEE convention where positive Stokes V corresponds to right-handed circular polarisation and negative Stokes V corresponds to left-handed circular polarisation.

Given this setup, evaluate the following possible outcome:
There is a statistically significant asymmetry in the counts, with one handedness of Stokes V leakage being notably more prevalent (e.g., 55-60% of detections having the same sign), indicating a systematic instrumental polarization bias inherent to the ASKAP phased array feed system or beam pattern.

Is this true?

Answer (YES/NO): YES